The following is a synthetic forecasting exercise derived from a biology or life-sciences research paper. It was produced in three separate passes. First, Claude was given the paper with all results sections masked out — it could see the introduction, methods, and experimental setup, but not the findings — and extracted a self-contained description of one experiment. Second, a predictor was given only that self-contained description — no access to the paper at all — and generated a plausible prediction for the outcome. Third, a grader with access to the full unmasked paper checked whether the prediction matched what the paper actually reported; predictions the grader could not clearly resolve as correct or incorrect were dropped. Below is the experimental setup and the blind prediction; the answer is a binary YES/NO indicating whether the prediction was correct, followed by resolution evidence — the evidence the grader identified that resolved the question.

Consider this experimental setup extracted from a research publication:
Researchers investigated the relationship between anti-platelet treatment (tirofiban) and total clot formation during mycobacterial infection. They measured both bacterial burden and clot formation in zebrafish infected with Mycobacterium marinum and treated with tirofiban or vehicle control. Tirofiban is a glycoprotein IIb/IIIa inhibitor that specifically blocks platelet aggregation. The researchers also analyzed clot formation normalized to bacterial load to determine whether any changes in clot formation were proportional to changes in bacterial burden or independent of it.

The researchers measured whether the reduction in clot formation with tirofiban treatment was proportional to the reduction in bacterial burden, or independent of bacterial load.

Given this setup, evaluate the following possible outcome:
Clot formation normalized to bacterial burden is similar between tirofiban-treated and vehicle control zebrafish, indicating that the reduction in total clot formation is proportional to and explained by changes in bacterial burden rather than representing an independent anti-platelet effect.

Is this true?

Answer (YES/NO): YES